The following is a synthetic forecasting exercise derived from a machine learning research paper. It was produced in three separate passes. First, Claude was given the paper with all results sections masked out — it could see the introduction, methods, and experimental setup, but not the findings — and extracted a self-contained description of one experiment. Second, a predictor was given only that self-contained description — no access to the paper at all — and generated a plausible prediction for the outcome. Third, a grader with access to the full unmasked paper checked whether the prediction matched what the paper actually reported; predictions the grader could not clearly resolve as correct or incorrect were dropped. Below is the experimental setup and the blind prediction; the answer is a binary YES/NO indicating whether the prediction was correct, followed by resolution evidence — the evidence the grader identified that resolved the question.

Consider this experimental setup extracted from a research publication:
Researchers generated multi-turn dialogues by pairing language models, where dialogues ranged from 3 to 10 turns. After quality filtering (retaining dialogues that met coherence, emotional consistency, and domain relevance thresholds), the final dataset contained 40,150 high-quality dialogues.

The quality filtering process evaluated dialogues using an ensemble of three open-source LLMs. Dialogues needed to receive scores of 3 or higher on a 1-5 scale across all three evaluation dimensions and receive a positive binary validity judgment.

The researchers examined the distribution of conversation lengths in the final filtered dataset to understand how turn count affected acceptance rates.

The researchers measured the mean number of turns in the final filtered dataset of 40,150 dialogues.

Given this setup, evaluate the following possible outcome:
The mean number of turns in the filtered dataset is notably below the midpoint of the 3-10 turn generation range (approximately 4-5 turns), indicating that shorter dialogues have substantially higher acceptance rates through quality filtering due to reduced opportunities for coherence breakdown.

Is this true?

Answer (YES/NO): NO